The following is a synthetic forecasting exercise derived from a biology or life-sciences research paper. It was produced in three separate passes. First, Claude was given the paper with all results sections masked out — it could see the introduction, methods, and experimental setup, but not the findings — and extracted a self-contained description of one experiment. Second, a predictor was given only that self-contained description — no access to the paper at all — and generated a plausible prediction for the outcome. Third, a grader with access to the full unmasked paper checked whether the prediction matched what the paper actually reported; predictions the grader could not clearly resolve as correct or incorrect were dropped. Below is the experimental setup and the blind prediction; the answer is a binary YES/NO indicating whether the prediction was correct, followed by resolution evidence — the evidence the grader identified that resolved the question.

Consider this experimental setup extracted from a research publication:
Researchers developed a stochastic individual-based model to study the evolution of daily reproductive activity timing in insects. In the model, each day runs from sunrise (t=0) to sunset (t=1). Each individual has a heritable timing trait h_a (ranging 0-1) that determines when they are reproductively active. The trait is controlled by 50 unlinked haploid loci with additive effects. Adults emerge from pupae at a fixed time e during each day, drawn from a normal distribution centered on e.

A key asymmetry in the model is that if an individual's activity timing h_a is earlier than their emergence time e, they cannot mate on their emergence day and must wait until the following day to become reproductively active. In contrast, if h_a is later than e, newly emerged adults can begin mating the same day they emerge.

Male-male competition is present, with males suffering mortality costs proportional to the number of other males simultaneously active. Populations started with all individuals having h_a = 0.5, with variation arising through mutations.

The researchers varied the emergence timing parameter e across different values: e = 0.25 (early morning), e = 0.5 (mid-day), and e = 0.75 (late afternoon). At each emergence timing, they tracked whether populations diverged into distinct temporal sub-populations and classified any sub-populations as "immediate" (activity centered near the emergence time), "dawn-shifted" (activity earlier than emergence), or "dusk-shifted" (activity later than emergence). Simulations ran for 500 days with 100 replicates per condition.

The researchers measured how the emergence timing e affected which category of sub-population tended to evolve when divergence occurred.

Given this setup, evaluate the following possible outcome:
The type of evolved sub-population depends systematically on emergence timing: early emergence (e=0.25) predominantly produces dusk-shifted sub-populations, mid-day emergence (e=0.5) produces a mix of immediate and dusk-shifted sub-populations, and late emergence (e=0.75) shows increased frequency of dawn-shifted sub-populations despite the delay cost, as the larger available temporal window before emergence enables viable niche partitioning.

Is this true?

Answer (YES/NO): NO